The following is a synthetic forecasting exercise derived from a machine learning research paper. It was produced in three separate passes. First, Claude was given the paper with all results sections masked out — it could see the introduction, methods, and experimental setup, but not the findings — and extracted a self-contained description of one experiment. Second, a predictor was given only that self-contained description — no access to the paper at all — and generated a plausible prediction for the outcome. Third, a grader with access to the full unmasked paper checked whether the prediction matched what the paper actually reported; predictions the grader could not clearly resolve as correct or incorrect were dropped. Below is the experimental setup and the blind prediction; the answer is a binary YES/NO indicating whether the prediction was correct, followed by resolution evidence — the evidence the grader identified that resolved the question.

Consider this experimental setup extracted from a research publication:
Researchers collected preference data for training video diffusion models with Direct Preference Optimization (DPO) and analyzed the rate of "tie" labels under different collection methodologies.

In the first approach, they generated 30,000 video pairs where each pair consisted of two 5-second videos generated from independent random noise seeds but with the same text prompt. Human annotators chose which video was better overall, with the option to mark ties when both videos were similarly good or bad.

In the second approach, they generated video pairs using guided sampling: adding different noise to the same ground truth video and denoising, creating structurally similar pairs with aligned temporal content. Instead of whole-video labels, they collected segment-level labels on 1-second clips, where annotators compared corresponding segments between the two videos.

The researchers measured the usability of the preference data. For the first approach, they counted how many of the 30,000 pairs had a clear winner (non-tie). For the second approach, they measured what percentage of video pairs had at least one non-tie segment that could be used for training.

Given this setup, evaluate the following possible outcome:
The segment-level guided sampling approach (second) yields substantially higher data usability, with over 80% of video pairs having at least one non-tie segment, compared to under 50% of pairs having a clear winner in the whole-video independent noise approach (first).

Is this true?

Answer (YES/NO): YES